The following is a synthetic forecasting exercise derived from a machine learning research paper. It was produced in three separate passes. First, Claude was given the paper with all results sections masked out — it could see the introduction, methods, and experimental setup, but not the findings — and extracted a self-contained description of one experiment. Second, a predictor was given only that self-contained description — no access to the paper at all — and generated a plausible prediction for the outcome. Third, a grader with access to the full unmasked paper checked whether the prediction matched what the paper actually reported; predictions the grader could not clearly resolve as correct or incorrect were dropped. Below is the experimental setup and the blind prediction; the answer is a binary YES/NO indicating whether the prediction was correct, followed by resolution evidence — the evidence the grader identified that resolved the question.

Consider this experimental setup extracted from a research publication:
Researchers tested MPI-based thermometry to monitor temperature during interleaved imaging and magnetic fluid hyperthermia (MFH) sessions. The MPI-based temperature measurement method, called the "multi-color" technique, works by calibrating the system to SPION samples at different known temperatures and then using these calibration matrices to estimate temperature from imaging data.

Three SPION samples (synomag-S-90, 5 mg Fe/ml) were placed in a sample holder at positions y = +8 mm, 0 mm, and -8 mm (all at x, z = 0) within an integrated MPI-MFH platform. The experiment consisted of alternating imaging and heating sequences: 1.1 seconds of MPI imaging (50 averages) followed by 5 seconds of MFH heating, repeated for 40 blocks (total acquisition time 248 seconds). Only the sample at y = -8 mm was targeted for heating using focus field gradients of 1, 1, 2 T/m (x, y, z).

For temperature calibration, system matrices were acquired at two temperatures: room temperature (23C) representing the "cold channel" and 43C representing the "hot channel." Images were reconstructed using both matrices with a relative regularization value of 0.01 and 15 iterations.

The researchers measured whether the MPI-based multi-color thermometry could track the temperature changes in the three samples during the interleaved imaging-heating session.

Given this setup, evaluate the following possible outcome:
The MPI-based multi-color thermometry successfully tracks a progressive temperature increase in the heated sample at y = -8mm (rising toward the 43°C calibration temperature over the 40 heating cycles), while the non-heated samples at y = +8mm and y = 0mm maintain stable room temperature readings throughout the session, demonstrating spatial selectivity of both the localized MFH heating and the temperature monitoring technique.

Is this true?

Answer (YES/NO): NO